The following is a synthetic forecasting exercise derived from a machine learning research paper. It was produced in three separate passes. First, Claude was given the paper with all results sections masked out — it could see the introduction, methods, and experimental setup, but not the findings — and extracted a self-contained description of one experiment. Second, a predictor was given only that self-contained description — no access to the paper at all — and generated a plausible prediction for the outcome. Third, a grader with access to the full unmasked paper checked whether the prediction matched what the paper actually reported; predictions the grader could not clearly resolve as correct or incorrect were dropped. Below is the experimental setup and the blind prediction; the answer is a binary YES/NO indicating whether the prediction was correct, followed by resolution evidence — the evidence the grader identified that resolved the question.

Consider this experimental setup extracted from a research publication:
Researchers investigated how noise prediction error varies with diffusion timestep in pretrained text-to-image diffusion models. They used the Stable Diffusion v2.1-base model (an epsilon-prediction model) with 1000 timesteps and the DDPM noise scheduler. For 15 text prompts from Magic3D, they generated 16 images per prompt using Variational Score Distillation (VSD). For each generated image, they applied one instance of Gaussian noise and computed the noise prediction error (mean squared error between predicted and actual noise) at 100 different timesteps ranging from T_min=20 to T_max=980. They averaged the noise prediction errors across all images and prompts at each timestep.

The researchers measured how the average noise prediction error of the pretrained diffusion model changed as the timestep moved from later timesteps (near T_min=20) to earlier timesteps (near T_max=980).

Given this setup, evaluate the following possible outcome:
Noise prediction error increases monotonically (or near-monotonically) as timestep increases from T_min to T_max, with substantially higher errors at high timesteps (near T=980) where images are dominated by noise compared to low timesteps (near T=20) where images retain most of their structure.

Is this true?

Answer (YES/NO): NO